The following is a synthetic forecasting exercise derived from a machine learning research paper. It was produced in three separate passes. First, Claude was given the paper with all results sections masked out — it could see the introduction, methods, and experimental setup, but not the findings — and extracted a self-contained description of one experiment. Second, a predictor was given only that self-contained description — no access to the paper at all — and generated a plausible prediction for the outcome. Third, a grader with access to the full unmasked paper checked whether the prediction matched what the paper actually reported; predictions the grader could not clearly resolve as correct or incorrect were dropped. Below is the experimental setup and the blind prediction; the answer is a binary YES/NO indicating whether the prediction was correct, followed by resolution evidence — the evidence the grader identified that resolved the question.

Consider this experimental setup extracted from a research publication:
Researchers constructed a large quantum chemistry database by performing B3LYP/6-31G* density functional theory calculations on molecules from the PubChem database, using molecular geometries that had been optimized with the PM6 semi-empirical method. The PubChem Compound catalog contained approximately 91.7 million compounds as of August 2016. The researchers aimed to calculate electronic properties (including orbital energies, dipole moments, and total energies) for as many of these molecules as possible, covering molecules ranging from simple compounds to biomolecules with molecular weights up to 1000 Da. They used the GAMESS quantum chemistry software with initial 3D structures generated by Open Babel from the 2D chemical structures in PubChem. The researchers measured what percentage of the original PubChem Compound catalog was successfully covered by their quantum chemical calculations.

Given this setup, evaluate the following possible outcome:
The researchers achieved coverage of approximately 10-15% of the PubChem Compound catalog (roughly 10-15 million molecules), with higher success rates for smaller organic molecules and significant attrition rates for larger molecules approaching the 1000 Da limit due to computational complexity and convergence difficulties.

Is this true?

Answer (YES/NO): NO